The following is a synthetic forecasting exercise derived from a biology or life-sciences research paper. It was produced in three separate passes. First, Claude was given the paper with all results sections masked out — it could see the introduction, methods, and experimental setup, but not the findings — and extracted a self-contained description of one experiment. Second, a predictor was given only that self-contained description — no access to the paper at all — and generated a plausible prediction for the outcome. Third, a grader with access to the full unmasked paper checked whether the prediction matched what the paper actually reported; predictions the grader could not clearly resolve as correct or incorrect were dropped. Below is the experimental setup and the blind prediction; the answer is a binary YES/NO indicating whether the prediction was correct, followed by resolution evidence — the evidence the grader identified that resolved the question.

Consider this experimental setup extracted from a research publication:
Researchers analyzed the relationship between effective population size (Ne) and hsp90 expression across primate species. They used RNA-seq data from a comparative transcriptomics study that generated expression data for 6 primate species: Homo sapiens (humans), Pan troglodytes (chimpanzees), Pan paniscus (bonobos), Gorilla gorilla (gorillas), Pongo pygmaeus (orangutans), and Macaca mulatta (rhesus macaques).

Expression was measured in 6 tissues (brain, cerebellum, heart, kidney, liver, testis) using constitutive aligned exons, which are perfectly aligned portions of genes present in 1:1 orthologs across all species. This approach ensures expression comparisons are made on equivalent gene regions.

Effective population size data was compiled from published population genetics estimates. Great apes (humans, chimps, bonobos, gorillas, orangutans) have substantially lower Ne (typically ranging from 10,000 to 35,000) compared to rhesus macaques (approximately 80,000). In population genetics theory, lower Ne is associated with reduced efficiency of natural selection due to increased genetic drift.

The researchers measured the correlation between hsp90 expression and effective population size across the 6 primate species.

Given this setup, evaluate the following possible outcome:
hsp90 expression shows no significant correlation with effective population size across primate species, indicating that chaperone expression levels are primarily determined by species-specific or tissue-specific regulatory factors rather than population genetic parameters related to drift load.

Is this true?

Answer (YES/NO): NO